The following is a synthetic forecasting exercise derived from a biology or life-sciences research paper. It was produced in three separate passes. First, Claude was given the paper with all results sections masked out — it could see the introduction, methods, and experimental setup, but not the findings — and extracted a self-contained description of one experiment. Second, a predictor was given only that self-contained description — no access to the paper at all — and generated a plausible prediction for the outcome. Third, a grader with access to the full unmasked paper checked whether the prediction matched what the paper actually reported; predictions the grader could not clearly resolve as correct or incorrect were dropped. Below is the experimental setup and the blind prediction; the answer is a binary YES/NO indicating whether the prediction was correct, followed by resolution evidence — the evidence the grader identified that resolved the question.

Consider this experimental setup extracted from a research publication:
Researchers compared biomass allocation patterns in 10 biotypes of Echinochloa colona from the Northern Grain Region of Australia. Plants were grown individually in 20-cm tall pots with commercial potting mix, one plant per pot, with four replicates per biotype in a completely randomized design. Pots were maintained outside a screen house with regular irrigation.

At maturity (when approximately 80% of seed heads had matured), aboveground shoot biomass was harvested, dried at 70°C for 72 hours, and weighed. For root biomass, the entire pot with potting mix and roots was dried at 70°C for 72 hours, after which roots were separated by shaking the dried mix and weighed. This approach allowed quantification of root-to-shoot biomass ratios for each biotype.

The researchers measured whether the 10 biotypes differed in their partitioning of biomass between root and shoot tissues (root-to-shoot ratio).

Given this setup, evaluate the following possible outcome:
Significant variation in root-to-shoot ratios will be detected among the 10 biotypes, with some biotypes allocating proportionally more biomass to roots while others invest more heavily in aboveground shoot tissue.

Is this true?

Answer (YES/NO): YES